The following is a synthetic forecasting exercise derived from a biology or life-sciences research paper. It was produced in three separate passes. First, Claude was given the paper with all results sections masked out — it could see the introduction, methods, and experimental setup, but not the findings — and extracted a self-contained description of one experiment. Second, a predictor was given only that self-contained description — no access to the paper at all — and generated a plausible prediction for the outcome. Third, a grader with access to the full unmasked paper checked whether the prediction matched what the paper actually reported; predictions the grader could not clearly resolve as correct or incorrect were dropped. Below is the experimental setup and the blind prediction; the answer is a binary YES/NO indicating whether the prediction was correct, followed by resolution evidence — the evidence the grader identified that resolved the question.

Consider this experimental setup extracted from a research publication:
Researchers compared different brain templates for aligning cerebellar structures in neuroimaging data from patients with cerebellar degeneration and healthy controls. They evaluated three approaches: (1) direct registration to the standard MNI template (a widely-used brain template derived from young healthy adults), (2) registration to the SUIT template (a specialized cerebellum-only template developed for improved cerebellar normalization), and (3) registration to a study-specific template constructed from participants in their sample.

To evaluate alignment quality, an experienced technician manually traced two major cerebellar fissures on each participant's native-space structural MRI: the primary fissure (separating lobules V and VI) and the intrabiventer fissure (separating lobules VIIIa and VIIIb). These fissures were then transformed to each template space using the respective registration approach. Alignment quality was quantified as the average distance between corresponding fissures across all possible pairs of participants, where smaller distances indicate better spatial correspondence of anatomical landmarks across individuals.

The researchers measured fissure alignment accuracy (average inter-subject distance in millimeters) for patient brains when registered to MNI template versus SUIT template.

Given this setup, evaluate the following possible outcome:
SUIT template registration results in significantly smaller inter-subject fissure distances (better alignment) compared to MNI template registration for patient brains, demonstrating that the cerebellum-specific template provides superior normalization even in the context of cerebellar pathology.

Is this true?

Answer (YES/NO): NO